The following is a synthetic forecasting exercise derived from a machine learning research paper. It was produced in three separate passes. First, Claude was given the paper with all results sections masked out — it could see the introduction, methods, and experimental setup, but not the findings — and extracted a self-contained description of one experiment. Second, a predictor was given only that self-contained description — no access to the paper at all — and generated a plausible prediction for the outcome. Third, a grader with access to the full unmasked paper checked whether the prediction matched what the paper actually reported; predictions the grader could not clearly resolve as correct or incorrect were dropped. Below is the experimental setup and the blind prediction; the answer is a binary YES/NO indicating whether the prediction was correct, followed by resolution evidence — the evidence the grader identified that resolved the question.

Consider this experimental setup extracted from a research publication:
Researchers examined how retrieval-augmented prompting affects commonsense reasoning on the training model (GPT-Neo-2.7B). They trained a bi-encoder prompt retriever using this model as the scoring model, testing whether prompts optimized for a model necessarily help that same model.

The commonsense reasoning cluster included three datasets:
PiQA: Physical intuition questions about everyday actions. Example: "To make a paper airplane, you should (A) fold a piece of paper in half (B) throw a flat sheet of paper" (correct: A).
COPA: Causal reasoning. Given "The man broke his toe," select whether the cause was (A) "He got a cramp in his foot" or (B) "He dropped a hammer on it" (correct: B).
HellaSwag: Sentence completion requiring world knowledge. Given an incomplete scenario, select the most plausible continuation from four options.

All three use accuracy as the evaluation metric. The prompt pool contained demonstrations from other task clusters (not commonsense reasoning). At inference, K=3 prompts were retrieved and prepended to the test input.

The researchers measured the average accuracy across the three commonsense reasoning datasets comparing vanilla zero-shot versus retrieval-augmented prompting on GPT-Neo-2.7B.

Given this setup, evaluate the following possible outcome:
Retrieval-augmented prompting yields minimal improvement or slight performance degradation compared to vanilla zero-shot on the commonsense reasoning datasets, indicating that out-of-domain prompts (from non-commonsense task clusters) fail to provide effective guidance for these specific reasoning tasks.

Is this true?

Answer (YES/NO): YES